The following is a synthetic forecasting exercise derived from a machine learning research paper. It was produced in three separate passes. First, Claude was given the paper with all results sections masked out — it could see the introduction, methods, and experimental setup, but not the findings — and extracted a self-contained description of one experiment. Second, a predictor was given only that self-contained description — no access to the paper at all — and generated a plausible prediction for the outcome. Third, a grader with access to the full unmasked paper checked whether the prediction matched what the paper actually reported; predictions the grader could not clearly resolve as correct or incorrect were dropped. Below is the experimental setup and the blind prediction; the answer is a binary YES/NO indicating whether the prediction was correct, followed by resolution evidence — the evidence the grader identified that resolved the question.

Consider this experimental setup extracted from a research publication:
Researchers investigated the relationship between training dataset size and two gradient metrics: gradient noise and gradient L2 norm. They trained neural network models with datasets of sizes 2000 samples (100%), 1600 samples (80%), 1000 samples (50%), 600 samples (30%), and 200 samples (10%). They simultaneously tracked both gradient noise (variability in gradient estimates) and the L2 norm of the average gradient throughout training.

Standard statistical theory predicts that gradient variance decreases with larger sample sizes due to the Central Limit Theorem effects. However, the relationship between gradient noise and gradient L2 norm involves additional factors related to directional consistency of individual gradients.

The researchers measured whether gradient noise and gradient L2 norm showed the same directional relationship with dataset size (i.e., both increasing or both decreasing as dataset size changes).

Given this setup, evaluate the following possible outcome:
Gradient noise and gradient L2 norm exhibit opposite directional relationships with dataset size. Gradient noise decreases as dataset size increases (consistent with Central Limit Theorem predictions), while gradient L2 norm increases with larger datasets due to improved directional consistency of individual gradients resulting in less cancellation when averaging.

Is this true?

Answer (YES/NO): YES